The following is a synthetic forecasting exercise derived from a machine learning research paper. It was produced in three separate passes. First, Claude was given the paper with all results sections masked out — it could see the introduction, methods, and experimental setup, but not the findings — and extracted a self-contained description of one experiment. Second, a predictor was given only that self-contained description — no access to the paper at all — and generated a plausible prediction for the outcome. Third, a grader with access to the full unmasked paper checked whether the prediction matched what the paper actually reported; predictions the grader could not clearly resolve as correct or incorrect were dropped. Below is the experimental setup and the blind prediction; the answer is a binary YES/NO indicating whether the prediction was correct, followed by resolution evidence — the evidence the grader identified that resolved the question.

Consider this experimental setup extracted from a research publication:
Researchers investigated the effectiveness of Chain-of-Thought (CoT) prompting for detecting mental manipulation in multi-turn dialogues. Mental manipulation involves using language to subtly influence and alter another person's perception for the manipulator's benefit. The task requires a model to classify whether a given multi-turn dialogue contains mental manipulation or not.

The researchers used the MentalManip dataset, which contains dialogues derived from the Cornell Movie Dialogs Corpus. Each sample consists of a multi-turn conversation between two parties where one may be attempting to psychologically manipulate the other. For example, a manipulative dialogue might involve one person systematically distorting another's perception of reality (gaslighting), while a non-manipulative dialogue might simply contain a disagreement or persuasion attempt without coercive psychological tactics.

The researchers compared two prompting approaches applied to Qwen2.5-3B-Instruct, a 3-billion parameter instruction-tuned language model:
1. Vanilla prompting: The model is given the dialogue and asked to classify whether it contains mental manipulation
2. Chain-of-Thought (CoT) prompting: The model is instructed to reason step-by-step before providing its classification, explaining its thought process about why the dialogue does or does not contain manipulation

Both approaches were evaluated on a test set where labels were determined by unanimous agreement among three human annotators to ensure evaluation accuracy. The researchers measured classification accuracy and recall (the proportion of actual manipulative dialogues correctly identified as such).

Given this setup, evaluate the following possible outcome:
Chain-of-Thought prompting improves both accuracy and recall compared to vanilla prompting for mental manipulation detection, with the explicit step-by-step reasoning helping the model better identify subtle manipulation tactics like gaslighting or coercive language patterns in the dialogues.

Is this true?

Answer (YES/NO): NO